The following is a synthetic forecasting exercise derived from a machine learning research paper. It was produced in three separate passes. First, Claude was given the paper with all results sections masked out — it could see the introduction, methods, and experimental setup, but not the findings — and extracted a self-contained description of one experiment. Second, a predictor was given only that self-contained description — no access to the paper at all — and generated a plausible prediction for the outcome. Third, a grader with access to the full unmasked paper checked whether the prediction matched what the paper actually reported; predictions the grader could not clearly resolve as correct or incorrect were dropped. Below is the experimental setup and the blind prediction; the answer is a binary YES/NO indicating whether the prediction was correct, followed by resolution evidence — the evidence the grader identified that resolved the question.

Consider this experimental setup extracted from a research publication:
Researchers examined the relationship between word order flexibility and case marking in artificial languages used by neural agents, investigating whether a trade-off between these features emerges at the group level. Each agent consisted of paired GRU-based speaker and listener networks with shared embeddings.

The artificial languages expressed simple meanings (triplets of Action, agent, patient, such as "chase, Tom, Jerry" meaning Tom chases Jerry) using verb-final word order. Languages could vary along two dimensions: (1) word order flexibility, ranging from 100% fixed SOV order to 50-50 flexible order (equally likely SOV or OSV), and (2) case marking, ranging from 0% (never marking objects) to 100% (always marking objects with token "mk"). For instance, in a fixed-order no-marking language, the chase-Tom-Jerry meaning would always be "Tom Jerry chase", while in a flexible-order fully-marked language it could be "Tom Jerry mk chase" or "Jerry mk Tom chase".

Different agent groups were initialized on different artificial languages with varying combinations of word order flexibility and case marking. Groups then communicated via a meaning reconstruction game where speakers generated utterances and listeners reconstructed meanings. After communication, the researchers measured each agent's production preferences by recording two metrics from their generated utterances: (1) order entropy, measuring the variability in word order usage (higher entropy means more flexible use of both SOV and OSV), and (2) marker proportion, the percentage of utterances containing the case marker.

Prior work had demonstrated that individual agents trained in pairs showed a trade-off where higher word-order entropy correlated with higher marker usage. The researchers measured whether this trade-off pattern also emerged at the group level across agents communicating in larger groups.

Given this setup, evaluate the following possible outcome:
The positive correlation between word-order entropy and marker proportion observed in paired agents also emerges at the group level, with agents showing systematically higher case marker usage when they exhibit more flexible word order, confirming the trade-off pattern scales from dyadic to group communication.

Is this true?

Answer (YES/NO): YES